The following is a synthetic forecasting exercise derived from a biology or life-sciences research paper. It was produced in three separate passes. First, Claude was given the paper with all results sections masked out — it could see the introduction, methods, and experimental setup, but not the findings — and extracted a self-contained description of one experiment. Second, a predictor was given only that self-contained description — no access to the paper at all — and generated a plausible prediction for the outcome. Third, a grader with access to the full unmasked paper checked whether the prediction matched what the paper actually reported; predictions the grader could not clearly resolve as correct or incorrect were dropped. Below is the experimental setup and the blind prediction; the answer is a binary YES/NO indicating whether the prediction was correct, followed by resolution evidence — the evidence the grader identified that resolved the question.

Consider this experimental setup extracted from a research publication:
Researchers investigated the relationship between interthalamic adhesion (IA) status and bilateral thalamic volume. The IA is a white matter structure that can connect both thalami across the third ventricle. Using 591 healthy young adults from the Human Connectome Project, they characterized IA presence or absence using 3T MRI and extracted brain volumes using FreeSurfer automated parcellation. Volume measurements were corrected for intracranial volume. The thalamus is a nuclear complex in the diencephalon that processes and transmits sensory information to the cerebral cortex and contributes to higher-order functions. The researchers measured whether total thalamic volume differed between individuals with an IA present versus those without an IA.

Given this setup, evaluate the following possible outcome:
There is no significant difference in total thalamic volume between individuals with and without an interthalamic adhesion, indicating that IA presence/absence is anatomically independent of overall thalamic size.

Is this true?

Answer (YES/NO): NO